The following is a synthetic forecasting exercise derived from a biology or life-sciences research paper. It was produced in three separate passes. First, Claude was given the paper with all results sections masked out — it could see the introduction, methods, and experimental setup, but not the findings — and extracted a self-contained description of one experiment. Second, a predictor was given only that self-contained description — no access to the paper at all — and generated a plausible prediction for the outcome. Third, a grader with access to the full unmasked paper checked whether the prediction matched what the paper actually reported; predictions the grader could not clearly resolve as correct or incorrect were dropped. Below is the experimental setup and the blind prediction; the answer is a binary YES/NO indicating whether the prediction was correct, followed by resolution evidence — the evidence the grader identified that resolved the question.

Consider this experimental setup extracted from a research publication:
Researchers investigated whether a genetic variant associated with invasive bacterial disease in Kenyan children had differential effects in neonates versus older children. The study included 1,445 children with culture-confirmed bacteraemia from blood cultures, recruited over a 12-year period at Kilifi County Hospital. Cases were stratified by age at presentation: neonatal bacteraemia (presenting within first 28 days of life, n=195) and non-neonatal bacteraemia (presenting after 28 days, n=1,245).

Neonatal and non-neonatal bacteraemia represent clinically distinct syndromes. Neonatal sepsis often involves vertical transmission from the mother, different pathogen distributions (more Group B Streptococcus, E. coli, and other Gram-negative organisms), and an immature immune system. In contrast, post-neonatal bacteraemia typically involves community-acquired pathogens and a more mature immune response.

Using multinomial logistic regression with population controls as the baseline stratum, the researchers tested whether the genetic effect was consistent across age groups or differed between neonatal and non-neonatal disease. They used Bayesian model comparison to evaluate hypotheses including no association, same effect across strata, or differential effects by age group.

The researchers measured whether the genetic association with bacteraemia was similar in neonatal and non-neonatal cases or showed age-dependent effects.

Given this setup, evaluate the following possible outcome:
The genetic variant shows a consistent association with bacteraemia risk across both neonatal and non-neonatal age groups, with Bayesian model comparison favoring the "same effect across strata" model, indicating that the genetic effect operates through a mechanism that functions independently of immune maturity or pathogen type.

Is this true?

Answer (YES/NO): YES